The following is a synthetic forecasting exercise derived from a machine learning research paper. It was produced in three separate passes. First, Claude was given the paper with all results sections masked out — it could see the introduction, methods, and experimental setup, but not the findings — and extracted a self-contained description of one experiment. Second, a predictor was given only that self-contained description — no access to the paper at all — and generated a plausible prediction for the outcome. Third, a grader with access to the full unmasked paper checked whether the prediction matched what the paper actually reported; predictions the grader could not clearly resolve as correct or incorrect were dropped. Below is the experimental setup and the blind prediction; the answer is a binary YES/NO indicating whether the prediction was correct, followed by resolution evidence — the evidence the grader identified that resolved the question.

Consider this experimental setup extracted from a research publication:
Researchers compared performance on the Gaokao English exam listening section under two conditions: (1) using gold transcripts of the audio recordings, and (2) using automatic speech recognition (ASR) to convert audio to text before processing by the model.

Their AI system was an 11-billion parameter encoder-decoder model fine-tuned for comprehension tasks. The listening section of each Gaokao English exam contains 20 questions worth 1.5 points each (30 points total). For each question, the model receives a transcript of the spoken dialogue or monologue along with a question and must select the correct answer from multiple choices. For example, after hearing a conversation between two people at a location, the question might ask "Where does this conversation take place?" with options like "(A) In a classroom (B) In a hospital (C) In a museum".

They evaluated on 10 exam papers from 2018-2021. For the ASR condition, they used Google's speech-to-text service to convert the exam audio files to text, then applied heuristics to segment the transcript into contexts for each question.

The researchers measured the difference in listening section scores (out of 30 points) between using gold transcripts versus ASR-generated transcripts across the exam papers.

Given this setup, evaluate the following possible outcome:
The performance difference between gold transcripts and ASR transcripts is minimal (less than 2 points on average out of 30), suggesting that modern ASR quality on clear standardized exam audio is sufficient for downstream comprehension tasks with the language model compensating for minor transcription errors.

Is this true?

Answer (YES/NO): YES